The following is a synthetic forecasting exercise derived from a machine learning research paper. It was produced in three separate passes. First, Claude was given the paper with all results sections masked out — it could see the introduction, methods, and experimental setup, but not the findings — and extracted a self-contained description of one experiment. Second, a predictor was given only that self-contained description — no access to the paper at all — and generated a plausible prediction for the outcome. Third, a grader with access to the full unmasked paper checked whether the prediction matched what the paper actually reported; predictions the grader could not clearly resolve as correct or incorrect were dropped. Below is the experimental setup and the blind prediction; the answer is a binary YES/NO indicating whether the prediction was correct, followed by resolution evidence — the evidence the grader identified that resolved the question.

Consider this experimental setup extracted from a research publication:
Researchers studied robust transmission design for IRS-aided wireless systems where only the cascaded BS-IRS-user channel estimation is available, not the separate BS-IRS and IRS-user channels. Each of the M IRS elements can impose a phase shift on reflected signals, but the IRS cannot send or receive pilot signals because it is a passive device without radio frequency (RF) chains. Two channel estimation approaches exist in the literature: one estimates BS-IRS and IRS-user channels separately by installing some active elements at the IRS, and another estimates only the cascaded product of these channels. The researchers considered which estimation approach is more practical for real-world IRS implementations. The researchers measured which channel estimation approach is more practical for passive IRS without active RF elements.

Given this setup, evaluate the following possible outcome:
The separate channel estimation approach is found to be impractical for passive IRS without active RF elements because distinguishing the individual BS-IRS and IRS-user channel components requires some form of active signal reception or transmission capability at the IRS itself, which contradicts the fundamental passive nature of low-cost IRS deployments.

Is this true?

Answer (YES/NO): YES